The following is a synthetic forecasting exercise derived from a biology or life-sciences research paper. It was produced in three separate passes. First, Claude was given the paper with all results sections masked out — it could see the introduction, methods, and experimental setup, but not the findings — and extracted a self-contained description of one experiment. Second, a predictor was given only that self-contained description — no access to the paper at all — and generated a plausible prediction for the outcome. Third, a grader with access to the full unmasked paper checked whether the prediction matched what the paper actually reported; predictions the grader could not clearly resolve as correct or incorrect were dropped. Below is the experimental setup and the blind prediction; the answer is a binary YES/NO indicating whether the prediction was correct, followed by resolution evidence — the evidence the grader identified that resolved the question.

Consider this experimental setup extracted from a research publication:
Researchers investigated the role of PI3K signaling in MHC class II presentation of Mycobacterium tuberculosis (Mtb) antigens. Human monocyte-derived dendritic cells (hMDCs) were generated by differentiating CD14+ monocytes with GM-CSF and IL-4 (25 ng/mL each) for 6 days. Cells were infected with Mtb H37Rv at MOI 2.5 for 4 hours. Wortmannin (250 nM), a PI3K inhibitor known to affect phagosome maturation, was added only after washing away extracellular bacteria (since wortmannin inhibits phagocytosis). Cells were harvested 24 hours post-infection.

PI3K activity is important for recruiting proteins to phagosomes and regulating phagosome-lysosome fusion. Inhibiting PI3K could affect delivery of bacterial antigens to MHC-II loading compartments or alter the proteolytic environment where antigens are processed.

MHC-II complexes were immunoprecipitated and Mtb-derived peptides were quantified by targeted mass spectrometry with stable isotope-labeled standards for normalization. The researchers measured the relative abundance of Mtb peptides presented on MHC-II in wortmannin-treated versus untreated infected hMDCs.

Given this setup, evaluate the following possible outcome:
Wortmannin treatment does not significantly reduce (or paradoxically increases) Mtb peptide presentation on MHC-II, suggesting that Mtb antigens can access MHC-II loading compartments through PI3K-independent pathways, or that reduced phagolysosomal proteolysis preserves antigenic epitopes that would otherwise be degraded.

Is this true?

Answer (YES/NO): YES